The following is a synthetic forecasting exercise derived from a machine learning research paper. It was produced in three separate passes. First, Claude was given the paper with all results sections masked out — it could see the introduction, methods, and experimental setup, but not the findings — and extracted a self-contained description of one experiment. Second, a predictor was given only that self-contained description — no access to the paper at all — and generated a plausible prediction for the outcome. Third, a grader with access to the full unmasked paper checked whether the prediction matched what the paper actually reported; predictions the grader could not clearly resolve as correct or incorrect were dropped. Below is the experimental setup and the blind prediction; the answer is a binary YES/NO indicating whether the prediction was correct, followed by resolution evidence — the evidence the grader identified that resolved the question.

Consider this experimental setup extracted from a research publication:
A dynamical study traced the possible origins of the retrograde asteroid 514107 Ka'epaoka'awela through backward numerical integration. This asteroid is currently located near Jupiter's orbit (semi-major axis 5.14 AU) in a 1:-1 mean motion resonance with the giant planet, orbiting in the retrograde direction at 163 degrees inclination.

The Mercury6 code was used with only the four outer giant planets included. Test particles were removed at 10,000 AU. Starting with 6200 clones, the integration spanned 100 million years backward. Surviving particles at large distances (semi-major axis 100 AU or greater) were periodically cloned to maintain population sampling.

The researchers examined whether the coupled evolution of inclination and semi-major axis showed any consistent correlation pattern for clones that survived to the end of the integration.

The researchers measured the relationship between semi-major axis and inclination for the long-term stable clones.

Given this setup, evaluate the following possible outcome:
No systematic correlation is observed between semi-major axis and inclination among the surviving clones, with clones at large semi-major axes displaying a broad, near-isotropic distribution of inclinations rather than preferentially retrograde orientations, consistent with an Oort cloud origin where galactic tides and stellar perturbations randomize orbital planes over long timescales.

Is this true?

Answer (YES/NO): NO